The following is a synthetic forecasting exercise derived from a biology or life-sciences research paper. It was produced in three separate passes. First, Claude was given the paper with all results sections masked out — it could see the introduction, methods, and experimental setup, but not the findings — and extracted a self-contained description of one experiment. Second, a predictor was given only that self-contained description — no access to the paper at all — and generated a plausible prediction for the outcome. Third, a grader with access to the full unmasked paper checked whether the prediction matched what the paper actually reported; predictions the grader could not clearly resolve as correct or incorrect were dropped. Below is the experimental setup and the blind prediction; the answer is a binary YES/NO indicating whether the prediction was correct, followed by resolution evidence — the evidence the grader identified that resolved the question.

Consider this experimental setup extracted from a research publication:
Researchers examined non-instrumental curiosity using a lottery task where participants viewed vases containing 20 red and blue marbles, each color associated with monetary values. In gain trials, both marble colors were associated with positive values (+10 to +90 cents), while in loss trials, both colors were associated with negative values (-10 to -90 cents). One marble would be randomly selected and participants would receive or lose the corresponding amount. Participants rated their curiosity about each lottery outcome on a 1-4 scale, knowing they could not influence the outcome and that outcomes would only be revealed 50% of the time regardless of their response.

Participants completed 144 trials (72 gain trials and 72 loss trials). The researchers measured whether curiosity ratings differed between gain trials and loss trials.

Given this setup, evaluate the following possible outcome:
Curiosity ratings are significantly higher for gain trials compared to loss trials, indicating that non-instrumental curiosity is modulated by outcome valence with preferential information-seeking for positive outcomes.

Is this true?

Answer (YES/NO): YES